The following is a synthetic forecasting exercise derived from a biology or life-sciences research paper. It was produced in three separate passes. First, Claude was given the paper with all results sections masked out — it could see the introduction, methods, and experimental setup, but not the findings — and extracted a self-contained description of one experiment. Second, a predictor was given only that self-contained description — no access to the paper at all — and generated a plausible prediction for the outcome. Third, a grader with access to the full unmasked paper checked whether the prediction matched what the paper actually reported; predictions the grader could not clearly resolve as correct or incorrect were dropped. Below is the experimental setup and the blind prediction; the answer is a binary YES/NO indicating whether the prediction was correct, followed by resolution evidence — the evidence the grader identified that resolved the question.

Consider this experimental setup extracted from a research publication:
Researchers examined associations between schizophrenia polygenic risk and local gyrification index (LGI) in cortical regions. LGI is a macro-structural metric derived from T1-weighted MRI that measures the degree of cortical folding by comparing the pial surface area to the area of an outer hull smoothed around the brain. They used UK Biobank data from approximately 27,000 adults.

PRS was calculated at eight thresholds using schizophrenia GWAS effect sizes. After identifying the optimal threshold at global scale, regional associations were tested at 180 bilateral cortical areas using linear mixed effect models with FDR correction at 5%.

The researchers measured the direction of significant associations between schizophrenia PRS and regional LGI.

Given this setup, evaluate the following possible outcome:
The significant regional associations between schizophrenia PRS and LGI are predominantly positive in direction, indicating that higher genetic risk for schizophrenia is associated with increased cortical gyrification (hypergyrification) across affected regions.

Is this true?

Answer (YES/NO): YES